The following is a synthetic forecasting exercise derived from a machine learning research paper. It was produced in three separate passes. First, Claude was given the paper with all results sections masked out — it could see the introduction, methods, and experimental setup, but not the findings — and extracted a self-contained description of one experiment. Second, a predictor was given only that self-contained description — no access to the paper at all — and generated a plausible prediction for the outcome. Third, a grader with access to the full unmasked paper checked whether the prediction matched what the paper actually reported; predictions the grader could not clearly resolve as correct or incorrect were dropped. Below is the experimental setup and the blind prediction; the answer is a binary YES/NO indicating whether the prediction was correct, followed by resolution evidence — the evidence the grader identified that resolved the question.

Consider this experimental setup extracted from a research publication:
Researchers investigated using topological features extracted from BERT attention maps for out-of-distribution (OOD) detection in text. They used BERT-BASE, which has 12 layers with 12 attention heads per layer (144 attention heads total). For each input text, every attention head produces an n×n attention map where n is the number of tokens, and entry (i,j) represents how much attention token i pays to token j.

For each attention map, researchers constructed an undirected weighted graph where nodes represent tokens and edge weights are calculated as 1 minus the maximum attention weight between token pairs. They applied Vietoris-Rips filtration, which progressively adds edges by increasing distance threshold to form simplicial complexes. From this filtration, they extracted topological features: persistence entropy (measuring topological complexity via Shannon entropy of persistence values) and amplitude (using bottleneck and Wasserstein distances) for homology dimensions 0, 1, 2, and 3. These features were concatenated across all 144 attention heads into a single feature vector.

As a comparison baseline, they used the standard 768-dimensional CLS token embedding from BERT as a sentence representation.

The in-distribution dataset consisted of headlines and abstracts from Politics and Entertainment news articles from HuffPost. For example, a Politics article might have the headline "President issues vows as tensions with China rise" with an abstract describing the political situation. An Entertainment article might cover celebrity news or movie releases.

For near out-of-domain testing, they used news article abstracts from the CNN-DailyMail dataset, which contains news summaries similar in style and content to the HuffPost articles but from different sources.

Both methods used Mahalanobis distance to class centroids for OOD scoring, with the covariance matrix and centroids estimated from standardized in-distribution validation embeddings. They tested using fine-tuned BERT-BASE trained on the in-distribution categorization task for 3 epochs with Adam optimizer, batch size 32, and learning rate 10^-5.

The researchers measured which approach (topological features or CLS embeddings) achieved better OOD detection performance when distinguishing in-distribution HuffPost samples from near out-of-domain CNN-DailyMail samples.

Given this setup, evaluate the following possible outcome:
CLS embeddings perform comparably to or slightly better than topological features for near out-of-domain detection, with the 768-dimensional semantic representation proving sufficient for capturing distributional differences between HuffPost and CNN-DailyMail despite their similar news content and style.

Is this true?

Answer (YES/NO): NO